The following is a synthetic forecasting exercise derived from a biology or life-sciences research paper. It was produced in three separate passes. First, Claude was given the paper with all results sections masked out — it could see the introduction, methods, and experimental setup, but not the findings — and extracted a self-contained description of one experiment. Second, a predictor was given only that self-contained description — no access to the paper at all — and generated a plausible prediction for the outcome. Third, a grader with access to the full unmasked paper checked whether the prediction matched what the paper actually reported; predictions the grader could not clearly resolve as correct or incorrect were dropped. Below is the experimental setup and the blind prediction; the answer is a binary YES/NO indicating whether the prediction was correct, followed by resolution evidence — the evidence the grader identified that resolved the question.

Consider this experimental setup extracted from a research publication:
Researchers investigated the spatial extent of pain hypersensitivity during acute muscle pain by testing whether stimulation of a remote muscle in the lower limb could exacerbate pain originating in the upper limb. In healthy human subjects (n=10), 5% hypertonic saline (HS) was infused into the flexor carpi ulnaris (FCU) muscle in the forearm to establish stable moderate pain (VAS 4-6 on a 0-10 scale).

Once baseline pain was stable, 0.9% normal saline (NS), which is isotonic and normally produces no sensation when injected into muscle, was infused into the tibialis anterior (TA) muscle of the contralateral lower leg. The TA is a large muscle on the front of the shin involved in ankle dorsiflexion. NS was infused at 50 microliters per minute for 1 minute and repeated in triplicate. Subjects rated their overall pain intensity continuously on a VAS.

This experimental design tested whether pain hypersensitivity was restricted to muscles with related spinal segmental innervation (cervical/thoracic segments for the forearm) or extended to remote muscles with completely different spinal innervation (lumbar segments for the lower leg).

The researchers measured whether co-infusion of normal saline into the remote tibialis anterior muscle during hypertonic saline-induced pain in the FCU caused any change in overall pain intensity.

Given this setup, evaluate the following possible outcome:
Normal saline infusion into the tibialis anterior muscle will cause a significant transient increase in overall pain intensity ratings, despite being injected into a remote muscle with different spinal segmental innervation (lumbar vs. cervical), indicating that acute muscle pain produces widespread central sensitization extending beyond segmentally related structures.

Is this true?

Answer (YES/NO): YES